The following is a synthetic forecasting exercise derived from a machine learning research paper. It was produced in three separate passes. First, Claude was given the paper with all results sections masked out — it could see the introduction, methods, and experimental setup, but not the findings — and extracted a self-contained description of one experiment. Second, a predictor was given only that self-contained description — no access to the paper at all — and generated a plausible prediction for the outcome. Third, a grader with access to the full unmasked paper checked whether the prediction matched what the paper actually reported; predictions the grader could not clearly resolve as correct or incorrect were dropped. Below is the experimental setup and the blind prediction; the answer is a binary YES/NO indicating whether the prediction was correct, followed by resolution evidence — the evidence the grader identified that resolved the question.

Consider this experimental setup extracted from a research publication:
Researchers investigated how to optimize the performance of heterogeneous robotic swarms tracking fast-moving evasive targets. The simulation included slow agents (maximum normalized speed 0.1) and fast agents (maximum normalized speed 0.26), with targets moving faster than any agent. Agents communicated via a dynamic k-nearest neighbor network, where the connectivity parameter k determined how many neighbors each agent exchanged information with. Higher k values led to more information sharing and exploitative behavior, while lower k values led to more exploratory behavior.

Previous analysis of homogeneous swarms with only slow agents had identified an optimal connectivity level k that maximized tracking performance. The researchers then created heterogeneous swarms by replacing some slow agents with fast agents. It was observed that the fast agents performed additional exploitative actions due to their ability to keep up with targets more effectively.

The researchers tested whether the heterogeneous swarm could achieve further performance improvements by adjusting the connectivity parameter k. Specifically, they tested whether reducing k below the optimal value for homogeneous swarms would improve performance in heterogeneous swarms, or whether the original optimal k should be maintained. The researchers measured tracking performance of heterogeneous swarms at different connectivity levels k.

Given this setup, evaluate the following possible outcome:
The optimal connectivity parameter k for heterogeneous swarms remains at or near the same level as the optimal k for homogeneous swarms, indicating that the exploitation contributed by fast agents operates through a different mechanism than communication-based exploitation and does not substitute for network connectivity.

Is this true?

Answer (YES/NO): NO